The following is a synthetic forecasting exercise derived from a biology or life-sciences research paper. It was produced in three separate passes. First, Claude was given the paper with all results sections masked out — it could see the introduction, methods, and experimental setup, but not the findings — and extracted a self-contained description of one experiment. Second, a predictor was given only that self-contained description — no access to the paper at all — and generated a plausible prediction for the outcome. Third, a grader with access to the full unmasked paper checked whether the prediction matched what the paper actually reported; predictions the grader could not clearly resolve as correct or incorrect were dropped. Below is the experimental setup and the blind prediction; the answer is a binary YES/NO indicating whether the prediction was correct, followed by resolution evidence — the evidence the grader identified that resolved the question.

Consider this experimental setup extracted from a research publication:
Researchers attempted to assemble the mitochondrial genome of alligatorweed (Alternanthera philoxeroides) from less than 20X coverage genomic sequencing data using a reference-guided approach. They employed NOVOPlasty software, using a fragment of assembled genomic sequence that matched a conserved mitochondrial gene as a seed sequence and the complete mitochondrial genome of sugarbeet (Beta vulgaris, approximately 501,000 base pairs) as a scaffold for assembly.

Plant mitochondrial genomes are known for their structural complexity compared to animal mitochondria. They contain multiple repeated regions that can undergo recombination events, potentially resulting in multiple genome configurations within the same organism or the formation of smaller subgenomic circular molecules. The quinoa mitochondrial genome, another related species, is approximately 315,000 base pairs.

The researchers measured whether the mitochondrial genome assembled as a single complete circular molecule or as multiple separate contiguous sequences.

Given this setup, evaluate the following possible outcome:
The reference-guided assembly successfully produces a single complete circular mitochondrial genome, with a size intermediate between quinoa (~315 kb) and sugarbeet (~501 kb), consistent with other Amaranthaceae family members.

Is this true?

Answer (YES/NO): NO